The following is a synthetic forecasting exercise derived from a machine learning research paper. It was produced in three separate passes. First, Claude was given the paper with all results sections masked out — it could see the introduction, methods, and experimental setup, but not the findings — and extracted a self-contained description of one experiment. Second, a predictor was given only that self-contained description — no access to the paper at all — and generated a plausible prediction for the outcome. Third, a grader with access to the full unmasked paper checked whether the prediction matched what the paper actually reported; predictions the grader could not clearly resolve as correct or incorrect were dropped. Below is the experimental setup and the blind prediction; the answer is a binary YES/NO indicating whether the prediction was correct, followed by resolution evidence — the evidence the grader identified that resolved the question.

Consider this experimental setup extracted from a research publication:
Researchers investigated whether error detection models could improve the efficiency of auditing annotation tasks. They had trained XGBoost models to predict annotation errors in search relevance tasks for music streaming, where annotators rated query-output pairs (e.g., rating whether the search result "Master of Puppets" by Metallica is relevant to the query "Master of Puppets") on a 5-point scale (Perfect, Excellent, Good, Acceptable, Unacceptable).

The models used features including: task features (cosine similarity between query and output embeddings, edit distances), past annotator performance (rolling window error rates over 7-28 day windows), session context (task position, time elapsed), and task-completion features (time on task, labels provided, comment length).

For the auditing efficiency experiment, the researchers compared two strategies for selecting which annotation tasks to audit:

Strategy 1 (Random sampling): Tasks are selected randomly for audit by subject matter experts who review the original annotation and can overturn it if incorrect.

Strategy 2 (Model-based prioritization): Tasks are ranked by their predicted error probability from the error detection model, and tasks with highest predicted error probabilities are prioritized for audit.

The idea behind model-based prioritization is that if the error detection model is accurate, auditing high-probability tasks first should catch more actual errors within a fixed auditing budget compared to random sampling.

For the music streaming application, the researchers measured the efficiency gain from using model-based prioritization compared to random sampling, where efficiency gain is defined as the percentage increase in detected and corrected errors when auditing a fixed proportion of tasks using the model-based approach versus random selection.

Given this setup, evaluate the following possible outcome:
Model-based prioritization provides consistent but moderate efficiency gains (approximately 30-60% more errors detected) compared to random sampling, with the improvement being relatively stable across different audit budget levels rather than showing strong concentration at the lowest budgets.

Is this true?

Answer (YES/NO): NO